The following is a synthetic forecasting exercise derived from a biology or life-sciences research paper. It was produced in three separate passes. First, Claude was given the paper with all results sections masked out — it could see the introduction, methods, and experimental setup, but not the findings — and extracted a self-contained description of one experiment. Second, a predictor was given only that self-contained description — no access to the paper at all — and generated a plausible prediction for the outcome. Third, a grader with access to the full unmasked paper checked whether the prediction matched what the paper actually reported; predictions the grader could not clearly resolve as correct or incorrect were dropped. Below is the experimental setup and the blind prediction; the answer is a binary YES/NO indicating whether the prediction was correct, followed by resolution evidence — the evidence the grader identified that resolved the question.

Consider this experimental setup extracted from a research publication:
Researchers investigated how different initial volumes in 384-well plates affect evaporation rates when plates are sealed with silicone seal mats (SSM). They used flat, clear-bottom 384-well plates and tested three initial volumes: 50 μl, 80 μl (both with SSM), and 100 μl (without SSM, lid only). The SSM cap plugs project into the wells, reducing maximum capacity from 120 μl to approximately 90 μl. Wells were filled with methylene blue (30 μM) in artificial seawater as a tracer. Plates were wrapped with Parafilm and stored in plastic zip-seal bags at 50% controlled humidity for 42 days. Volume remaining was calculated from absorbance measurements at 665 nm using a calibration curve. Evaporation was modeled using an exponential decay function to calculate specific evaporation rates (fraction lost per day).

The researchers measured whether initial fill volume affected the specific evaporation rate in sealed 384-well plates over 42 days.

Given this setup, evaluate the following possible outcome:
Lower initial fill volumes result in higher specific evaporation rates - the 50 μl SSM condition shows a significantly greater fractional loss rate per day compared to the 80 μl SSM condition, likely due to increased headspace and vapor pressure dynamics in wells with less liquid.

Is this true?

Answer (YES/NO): NO